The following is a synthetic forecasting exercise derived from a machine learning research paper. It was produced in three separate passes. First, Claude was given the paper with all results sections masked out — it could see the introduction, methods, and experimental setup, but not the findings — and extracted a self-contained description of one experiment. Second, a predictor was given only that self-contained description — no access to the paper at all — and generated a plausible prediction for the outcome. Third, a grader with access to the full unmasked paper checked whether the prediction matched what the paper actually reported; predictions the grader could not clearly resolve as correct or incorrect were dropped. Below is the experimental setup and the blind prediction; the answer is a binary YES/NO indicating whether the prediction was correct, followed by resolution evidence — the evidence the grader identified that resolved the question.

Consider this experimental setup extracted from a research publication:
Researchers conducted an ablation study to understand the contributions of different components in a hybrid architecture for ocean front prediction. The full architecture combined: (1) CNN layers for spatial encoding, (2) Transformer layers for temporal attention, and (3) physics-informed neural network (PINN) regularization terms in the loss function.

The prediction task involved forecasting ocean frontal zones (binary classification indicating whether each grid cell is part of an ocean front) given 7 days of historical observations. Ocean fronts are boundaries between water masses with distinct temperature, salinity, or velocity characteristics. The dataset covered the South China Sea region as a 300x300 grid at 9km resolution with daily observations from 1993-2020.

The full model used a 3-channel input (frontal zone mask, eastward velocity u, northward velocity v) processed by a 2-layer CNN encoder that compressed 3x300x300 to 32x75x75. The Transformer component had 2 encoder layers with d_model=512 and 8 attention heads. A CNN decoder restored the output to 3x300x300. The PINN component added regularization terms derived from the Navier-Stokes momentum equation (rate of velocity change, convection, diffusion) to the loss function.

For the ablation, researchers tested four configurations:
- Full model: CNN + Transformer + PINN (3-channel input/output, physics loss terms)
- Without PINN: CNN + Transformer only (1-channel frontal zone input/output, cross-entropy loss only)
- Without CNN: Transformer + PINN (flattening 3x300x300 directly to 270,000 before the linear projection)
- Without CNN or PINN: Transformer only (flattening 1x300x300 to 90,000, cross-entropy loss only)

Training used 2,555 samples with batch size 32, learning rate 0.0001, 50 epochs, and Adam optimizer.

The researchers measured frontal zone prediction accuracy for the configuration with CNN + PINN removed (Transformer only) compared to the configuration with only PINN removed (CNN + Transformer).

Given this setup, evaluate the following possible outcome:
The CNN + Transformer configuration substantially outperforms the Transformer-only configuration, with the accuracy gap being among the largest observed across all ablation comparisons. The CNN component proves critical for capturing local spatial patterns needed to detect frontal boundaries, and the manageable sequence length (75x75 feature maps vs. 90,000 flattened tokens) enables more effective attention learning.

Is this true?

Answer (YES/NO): NO